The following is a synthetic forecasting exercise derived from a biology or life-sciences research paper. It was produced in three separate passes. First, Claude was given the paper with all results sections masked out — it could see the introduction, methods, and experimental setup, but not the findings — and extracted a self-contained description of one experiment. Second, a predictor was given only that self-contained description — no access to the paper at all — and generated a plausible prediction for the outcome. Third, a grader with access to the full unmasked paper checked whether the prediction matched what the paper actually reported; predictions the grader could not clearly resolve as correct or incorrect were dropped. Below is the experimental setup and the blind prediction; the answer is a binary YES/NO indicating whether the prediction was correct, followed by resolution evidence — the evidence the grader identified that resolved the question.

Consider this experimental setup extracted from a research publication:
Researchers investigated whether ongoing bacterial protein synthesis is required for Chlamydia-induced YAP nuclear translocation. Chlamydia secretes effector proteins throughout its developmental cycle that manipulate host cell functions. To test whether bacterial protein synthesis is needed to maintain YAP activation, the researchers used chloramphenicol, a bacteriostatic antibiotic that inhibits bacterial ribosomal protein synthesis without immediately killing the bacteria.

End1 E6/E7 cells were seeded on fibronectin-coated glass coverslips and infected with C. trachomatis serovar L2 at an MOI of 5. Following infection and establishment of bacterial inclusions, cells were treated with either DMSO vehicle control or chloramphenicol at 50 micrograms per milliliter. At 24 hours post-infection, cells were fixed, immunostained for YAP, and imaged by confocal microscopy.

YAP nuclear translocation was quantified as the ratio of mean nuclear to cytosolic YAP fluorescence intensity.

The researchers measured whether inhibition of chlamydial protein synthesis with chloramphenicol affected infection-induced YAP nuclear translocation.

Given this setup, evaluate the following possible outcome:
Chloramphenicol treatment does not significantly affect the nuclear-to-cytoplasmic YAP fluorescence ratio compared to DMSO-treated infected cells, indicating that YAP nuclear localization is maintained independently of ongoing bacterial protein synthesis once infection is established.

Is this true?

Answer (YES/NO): NO